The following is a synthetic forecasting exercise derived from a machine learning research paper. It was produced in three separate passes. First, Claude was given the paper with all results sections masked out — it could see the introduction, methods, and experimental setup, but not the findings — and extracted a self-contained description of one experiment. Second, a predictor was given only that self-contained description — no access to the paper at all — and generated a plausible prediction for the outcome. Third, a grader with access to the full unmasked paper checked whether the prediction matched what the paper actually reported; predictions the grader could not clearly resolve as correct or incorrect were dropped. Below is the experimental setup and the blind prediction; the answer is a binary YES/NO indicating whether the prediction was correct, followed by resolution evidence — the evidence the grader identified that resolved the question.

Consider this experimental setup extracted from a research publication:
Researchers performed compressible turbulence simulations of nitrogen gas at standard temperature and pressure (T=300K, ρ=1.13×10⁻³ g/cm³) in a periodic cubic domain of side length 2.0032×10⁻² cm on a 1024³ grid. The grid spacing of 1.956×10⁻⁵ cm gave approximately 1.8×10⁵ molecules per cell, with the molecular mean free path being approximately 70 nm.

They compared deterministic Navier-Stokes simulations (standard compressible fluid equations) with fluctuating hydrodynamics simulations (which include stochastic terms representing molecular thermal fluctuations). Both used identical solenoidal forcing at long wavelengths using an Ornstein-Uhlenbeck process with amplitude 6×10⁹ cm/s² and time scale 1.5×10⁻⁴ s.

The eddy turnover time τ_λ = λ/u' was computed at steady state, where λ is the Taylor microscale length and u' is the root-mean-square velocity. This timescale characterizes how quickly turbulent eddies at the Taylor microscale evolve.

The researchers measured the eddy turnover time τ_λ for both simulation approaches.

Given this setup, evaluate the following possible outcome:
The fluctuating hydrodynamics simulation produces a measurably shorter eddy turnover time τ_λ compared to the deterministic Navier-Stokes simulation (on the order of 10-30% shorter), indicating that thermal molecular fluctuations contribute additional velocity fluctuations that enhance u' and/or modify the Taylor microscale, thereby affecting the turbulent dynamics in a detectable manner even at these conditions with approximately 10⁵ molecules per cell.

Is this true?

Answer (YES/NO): NO